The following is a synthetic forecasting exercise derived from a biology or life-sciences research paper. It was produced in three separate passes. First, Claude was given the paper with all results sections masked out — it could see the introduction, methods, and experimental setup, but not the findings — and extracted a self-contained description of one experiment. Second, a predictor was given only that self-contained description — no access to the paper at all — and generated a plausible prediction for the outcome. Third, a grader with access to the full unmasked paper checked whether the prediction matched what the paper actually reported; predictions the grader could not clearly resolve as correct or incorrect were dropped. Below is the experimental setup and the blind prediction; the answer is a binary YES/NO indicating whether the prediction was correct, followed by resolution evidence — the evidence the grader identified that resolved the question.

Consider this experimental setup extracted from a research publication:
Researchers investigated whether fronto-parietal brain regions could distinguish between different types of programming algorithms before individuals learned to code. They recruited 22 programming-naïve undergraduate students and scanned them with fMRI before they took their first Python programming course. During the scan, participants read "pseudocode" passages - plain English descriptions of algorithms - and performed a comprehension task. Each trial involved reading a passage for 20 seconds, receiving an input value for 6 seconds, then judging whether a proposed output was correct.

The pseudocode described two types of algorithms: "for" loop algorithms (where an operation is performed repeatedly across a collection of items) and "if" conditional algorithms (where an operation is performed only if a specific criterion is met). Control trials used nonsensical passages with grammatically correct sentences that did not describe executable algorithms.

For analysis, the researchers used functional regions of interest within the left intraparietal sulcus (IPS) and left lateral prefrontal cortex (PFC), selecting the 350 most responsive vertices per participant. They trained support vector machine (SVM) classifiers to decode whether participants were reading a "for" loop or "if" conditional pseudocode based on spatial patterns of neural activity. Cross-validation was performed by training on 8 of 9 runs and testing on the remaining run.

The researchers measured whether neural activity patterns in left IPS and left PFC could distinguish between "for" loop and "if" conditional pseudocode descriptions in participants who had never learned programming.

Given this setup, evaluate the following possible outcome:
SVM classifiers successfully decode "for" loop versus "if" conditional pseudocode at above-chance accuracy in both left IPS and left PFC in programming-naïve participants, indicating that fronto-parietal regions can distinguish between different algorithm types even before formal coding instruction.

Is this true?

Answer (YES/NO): YES